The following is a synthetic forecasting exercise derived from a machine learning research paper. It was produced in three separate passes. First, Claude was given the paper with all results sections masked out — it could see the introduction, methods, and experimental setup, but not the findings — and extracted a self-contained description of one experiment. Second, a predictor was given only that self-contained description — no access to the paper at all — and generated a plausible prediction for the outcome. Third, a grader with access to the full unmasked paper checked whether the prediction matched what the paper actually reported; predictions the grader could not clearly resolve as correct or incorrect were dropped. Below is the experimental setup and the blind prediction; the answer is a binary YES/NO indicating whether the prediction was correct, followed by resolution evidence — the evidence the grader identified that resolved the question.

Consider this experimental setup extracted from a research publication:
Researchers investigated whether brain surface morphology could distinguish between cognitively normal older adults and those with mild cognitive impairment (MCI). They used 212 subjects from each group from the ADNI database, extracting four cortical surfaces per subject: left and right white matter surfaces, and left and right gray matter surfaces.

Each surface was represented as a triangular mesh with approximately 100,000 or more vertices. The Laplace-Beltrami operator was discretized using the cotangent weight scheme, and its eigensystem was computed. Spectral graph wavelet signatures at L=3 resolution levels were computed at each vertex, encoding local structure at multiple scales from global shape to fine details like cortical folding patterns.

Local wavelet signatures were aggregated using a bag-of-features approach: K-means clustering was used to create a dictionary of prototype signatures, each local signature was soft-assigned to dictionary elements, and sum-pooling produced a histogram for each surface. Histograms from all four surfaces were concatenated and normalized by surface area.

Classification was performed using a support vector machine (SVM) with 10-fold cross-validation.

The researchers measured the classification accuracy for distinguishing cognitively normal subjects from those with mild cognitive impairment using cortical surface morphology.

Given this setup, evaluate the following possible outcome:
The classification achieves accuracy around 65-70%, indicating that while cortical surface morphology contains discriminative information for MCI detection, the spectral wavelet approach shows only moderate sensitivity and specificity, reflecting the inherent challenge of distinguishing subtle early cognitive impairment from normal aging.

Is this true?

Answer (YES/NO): NO